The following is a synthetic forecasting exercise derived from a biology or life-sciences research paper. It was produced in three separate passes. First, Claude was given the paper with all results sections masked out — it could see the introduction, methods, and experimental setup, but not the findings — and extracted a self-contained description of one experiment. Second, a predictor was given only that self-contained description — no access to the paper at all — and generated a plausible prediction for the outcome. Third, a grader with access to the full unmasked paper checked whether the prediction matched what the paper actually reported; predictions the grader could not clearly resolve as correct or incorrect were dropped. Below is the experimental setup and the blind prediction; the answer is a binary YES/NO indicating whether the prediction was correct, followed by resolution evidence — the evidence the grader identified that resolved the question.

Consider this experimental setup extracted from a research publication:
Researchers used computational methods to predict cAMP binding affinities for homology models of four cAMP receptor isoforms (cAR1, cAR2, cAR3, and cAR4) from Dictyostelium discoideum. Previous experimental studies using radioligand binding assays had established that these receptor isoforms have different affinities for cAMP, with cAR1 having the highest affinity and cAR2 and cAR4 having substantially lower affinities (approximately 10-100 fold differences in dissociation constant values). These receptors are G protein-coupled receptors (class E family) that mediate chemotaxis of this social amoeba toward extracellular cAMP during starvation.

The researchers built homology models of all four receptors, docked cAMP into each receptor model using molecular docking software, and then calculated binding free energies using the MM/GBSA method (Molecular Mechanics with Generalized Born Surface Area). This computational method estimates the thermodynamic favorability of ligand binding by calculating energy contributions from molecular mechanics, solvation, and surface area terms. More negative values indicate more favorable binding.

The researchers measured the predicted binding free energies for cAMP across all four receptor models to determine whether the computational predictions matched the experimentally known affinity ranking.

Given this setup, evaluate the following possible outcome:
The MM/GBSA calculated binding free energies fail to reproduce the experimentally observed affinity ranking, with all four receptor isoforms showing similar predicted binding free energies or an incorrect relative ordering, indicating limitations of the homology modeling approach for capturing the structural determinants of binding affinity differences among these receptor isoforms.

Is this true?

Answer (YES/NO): NO